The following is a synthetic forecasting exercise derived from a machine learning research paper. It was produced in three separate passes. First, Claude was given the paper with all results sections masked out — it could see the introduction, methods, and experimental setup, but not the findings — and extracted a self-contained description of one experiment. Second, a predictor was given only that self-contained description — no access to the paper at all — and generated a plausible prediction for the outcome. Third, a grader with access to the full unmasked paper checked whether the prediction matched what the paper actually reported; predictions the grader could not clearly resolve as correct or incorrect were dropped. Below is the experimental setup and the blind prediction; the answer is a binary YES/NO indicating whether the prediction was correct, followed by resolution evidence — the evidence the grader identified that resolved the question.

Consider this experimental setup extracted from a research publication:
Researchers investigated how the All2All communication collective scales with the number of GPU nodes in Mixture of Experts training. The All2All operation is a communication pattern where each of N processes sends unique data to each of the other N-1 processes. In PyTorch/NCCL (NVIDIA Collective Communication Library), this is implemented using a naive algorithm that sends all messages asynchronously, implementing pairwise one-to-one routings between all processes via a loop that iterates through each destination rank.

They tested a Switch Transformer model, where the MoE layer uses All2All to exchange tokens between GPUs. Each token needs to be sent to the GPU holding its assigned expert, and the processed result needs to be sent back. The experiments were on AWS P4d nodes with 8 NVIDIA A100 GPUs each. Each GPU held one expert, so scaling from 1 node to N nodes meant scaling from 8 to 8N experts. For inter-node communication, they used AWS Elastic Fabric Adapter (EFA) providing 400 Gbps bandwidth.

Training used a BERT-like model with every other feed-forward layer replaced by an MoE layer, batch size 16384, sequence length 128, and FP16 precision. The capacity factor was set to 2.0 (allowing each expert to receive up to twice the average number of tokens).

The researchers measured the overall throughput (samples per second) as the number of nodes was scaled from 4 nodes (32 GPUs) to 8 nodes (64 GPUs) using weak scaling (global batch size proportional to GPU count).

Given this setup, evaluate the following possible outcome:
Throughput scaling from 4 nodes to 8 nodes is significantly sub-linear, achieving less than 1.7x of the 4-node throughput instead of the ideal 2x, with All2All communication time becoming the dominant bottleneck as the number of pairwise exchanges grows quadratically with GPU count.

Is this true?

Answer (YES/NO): NO